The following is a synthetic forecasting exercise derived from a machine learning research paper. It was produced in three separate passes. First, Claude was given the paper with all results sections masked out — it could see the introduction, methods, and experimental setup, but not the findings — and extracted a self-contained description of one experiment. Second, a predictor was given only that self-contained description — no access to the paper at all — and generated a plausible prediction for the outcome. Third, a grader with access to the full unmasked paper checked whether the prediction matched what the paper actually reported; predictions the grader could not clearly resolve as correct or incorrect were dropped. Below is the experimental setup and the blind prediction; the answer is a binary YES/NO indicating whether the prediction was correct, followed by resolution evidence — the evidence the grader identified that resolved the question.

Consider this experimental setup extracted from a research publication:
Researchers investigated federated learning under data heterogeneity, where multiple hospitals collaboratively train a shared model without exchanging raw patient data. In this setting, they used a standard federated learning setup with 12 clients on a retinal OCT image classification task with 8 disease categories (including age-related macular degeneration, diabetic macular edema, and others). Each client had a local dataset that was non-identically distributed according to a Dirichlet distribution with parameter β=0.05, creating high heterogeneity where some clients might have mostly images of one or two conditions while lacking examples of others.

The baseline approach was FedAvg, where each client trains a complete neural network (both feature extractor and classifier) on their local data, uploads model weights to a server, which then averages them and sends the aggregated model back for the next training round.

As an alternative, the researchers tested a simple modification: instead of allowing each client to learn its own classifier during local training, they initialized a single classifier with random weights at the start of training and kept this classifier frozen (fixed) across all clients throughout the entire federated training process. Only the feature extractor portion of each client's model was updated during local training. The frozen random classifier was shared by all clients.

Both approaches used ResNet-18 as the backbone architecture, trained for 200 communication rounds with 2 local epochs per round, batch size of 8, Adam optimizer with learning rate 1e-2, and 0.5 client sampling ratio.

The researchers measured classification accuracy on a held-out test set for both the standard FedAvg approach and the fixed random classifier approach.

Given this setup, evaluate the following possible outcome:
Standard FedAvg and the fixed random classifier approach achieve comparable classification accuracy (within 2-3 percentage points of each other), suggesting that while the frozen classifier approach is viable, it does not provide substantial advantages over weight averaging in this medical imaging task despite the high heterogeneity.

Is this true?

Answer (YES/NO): YES